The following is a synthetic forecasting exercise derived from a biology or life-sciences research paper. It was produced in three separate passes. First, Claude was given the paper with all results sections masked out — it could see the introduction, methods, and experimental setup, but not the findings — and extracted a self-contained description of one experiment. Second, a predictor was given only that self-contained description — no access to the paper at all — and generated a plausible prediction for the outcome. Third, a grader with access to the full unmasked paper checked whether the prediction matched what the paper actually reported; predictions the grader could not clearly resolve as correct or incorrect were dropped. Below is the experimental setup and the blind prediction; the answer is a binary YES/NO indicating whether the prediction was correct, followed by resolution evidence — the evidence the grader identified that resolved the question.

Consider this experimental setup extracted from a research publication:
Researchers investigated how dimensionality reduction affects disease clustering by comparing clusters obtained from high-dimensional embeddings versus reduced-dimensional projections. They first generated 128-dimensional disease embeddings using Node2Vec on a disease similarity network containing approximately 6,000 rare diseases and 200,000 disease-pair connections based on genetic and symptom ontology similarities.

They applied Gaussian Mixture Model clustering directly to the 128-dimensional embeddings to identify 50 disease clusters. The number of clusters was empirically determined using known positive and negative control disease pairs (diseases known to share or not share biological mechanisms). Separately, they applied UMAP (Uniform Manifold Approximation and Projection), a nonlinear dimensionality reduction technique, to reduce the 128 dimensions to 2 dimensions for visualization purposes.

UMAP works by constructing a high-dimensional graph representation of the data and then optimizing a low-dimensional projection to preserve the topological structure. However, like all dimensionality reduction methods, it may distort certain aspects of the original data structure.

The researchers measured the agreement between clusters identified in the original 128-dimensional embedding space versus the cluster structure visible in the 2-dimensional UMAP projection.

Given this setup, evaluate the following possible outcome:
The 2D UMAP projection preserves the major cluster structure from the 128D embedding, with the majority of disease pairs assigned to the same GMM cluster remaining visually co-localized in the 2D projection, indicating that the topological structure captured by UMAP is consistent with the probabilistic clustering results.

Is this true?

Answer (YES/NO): YES